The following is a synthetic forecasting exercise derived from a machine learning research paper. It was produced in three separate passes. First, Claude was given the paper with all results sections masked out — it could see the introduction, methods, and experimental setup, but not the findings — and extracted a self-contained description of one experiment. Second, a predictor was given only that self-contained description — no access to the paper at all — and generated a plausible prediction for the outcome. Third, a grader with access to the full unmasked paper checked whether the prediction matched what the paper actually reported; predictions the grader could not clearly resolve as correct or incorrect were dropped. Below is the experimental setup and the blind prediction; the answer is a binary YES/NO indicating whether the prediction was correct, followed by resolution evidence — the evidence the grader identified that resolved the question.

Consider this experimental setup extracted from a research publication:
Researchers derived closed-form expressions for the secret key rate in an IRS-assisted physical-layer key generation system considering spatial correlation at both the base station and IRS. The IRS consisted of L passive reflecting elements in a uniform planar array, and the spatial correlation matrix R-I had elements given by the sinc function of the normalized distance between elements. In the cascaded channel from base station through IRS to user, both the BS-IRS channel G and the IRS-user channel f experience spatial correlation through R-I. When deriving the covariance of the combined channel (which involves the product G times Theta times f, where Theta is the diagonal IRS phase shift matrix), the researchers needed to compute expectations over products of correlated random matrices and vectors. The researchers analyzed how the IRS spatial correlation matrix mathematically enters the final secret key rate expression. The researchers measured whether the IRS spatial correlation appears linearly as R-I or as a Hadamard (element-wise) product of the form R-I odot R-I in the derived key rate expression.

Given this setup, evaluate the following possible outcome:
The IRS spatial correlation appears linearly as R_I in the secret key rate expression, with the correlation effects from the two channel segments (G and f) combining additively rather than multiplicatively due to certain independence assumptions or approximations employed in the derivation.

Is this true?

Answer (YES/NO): NO